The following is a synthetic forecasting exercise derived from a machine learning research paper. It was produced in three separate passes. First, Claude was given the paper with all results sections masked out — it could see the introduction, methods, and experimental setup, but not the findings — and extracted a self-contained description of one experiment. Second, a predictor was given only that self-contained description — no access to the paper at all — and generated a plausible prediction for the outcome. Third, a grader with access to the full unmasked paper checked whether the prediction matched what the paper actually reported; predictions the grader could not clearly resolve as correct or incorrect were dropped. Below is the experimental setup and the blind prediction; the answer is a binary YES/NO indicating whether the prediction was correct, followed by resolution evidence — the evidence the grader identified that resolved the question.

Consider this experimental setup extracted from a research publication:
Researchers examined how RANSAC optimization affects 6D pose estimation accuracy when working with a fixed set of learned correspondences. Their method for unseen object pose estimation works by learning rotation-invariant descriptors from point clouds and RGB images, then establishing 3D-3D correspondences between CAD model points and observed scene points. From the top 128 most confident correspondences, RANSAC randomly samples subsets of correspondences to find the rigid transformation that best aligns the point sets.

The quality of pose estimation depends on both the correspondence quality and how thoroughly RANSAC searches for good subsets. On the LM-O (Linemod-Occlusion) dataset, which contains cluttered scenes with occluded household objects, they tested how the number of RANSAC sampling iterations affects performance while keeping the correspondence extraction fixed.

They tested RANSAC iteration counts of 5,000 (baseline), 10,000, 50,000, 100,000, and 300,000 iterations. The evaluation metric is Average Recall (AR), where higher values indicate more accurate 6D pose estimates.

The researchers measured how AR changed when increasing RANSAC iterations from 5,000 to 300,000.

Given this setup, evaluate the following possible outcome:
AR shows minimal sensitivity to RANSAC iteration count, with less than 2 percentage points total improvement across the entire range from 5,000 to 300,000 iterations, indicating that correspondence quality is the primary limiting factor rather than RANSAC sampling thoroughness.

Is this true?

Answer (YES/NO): NO